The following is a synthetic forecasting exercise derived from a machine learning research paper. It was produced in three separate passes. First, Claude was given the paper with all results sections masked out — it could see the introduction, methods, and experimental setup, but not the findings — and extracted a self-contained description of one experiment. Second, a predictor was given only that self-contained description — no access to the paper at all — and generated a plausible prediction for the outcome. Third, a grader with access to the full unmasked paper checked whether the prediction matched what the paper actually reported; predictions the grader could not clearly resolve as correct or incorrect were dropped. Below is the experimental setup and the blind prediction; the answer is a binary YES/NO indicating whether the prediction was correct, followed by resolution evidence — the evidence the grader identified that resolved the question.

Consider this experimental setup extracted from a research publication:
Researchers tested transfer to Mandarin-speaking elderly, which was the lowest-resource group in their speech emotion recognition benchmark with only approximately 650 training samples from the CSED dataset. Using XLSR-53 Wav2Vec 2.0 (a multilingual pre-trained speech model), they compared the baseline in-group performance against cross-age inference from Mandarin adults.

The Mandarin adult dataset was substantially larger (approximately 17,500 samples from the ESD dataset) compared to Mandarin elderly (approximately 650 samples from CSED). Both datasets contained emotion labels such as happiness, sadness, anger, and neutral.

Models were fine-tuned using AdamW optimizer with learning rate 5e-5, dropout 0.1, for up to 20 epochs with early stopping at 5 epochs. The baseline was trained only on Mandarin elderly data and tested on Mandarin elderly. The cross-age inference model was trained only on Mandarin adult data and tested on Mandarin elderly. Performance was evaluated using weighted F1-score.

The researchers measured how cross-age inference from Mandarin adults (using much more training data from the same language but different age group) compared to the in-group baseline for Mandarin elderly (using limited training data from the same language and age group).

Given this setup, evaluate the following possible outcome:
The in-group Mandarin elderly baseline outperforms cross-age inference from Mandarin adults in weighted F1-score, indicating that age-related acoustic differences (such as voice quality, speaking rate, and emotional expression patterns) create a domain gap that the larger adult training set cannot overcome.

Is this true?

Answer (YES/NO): YES